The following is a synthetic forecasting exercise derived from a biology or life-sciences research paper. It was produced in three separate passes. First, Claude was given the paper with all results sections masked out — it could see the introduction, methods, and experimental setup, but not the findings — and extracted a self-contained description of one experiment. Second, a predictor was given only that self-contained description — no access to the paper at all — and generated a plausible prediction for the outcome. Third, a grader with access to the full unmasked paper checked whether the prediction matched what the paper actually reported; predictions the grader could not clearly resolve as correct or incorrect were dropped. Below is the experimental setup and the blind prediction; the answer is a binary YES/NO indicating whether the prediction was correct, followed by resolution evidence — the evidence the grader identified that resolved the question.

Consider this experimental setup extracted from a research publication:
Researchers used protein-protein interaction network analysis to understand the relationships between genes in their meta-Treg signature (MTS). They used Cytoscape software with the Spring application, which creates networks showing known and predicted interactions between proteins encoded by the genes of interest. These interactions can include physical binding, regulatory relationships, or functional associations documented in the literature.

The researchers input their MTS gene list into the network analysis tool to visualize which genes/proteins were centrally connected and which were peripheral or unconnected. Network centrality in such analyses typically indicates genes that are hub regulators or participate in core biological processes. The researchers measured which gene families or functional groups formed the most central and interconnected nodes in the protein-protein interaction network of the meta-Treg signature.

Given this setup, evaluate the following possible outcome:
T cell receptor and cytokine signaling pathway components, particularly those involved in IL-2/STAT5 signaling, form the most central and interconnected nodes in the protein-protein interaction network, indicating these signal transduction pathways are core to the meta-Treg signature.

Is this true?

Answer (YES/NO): NO